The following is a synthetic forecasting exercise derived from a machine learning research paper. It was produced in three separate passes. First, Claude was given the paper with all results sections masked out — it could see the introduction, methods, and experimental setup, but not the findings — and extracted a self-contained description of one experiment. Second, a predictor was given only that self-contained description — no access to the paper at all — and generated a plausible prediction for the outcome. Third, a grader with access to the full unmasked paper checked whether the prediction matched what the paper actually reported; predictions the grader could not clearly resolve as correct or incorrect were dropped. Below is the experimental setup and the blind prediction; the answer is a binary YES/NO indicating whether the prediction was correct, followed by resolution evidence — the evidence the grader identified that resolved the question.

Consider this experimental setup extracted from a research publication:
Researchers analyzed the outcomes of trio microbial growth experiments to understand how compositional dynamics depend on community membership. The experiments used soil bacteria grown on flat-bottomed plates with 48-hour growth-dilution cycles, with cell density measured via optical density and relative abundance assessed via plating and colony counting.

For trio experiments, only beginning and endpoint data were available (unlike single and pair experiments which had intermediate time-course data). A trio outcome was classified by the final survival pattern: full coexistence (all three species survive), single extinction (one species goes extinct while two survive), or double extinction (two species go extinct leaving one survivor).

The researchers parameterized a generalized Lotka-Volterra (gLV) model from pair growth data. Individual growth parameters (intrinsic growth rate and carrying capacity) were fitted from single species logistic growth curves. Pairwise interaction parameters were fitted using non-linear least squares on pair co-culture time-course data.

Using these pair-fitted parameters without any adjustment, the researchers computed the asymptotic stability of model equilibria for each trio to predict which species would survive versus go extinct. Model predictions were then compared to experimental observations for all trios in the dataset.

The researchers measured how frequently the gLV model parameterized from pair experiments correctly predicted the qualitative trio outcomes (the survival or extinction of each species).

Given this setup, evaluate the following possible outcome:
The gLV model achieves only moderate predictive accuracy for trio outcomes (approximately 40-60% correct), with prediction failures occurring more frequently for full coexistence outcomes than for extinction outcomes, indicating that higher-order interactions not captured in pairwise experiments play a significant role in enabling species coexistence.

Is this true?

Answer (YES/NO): NO